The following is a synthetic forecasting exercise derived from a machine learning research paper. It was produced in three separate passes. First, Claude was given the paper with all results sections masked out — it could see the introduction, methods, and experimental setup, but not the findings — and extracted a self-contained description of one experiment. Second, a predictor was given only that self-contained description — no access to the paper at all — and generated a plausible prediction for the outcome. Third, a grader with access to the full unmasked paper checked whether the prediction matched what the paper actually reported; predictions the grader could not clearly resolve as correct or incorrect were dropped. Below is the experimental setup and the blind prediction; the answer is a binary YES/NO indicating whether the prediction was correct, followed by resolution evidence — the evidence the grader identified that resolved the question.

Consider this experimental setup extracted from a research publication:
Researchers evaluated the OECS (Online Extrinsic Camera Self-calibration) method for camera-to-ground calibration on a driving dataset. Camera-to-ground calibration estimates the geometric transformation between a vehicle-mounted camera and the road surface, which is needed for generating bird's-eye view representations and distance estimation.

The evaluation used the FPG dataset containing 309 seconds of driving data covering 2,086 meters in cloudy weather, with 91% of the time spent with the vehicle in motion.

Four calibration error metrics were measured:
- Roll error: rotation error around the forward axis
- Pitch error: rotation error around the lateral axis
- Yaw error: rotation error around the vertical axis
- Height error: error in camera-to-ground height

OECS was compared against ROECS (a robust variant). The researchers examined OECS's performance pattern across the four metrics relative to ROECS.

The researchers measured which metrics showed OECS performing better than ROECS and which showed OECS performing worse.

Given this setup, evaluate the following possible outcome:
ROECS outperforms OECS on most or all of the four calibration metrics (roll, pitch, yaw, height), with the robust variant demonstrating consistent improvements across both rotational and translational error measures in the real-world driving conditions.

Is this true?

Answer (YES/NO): NO